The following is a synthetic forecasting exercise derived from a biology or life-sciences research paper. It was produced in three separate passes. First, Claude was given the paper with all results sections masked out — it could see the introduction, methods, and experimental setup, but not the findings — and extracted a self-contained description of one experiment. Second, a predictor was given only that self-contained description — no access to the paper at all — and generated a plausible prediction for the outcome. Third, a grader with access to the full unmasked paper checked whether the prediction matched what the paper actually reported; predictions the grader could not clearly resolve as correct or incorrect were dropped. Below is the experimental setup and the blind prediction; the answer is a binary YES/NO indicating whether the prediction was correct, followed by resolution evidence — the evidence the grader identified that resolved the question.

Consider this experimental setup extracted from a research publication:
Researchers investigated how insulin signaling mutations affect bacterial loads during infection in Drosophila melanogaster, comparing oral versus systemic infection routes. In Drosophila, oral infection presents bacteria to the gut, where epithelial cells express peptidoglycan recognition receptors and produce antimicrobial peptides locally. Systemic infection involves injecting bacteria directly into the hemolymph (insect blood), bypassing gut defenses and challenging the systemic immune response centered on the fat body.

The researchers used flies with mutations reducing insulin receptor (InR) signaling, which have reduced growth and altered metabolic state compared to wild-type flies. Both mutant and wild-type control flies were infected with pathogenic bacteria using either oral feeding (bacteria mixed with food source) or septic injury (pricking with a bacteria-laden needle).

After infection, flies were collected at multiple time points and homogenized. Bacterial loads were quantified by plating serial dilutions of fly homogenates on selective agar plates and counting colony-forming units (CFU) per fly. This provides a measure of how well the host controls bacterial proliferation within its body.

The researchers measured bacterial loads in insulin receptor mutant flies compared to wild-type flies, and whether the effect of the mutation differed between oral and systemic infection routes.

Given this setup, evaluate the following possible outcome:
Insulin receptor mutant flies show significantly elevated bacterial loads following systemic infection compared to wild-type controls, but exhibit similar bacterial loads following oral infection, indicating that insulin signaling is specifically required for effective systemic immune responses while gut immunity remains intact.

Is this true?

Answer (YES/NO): NO